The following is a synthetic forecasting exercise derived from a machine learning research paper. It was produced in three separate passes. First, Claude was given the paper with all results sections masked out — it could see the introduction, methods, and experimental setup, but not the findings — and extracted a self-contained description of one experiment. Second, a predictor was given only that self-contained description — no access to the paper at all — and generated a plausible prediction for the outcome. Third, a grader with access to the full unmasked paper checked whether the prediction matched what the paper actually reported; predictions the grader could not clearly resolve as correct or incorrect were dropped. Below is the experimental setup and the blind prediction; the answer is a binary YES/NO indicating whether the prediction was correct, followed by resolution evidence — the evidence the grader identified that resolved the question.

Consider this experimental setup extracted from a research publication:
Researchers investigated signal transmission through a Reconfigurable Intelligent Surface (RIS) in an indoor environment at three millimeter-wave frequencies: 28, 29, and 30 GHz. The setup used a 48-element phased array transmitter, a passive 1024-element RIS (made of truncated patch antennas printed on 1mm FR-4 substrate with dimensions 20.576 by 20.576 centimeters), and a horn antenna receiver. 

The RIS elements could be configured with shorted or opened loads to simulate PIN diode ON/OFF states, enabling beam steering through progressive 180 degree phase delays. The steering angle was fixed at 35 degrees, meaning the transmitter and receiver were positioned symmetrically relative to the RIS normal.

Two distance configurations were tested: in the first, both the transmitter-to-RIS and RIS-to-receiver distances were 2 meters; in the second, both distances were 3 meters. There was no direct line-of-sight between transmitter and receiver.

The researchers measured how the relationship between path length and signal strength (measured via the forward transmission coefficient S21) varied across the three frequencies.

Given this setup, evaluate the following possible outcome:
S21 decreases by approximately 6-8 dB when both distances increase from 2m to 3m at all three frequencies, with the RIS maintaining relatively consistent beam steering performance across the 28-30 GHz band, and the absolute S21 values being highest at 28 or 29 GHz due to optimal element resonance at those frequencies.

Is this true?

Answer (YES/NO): NO